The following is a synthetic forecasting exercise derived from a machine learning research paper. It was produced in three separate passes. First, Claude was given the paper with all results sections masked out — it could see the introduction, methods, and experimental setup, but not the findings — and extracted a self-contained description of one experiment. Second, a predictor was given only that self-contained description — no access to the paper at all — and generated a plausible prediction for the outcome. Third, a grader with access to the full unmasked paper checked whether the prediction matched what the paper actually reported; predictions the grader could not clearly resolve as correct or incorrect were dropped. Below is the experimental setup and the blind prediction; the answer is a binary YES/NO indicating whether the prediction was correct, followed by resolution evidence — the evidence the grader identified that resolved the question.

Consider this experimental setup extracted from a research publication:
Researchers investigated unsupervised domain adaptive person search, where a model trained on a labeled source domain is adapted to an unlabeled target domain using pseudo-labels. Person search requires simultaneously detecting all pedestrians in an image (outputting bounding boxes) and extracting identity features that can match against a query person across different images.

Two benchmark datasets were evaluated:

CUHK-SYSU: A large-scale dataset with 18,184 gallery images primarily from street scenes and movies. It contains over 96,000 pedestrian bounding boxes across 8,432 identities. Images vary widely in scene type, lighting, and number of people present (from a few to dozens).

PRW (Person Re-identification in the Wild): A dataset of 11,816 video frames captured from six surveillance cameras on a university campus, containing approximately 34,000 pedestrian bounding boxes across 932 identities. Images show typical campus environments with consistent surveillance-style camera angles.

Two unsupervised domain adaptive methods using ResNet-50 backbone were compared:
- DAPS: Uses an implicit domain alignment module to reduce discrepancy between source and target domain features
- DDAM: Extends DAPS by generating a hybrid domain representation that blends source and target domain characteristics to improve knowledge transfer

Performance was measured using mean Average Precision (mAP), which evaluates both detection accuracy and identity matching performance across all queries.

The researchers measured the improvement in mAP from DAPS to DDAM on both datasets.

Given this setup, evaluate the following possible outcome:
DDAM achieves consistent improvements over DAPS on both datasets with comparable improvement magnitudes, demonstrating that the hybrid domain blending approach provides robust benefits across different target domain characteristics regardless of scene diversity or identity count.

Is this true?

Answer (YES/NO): YES